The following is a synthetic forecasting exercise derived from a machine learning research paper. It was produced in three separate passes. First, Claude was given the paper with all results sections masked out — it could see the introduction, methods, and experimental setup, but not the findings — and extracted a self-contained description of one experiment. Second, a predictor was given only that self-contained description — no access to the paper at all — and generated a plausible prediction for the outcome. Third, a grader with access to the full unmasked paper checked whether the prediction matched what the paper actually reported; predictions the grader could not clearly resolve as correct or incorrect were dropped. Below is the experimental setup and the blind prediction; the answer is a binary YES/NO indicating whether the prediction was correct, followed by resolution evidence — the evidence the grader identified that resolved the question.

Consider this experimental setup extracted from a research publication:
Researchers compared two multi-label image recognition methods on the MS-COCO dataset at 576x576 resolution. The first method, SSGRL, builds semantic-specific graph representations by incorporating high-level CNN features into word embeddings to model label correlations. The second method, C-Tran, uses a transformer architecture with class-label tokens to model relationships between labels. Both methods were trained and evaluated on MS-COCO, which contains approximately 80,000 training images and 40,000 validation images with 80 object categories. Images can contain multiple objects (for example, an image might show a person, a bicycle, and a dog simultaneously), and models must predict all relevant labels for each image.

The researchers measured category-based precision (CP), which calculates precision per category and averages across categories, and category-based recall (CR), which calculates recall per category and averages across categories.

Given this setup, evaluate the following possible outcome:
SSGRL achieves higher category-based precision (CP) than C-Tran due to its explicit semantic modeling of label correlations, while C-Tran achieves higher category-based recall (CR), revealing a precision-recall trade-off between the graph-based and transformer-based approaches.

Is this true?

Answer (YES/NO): YES